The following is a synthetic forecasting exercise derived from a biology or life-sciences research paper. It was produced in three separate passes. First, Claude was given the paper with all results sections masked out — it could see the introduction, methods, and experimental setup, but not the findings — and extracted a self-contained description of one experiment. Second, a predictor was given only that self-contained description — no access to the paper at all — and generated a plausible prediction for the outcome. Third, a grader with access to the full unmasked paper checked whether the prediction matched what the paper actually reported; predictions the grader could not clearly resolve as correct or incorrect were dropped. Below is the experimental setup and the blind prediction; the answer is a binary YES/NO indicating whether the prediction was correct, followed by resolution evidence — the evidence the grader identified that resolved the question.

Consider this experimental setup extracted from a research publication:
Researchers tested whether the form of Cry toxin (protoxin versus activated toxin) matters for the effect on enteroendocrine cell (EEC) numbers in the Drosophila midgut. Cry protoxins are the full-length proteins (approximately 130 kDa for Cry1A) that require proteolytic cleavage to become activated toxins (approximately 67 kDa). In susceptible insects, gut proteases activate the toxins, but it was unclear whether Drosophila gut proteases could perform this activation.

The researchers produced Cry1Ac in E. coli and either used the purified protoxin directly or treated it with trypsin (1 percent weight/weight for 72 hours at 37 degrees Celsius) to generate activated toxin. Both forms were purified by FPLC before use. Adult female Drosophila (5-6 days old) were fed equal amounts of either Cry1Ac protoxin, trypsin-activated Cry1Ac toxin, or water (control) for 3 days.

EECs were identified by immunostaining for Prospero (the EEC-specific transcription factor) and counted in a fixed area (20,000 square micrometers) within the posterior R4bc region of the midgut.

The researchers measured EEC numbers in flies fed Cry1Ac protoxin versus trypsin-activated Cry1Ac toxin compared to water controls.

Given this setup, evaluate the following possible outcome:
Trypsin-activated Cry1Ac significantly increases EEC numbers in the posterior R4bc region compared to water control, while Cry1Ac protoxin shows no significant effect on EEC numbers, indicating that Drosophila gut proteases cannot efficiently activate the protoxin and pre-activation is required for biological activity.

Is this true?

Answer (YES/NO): NO